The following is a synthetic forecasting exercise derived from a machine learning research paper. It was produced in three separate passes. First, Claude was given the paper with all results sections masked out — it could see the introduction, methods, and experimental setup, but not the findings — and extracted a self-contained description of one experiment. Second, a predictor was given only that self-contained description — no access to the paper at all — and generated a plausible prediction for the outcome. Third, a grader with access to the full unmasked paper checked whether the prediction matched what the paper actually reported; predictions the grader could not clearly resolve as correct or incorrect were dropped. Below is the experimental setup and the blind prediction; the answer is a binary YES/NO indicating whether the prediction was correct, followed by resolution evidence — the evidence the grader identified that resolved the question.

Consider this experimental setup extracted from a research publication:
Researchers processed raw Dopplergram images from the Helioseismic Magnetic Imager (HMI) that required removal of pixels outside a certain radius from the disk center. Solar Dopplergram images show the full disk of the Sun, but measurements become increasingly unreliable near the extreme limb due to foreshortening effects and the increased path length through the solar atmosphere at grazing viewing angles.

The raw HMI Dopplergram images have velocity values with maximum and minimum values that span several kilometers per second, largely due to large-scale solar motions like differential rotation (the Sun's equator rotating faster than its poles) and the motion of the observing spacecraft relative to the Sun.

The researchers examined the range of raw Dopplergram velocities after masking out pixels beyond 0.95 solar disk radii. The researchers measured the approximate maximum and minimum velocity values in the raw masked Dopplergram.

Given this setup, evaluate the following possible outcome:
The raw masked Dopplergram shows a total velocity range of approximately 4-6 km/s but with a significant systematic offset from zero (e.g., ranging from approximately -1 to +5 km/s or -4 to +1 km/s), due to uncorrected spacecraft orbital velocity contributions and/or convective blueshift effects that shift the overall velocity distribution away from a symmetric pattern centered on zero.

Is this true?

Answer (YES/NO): NO